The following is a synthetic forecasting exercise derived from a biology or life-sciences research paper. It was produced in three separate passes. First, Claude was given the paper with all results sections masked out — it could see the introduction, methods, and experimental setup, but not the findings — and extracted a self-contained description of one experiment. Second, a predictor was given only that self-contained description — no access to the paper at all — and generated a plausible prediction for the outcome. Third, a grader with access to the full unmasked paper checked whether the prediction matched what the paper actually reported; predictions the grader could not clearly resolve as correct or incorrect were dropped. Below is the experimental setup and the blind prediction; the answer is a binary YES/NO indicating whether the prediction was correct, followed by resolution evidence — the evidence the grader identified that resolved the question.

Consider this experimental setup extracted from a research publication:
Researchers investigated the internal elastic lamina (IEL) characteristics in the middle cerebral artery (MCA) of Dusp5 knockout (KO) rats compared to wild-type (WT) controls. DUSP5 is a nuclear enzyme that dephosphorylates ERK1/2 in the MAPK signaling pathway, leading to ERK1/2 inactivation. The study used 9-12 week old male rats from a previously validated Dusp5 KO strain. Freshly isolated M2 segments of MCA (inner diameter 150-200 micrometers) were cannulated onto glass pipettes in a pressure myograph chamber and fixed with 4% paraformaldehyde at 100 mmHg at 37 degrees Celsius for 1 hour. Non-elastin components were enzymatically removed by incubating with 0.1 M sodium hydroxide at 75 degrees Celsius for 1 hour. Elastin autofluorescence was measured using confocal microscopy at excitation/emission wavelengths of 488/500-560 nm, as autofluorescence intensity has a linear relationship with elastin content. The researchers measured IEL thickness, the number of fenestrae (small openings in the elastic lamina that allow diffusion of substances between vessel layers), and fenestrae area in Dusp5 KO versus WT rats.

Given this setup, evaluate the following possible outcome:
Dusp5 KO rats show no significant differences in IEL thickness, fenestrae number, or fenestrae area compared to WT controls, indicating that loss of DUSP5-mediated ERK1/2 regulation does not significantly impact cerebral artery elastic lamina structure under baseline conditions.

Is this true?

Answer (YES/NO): NO